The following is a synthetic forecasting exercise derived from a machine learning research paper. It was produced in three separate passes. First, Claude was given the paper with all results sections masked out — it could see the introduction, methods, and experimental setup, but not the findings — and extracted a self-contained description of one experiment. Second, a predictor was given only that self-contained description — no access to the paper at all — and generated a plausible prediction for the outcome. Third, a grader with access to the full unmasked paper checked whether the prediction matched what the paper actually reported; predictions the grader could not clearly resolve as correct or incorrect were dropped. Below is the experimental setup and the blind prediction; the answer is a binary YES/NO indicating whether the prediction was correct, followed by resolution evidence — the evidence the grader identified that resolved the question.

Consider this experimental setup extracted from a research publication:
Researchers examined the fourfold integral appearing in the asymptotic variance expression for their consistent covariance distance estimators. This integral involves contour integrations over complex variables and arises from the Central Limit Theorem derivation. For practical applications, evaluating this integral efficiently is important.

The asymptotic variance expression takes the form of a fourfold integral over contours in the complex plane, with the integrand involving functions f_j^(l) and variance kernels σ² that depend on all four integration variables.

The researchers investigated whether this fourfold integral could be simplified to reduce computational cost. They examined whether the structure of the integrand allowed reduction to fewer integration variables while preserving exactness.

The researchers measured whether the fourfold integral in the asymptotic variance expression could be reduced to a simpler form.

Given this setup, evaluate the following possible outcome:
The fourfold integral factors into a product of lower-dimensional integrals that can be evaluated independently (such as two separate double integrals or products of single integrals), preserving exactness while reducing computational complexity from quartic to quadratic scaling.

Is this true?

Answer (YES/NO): NO